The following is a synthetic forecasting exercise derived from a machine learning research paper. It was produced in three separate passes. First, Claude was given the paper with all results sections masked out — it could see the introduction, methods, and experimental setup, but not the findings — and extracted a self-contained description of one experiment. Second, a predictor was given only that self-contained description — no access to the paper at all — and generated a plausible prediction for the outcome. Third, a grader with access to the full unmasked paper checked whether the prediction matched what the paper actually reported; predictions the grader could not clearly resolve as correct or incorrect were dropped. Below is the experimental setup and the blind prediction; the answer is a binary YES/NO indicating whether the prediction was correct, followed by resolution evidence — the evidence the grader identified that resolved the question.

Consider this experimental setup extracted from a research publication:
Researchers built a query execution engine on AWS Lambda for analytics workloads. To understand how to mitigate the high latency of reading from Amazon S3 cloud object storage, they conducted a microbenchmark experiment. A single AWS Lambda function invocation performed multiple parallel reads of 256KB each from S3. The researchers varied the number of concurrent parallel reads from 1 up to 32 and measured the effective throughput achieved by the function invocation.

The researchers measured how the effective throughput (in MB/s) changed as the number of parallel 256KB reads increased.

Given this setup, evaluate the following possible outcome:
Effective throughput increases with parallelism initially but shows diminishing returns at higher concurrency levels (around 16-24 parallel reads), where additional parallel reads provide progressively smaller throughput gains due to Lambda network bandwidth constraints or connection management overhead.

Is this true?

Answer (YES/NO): NO